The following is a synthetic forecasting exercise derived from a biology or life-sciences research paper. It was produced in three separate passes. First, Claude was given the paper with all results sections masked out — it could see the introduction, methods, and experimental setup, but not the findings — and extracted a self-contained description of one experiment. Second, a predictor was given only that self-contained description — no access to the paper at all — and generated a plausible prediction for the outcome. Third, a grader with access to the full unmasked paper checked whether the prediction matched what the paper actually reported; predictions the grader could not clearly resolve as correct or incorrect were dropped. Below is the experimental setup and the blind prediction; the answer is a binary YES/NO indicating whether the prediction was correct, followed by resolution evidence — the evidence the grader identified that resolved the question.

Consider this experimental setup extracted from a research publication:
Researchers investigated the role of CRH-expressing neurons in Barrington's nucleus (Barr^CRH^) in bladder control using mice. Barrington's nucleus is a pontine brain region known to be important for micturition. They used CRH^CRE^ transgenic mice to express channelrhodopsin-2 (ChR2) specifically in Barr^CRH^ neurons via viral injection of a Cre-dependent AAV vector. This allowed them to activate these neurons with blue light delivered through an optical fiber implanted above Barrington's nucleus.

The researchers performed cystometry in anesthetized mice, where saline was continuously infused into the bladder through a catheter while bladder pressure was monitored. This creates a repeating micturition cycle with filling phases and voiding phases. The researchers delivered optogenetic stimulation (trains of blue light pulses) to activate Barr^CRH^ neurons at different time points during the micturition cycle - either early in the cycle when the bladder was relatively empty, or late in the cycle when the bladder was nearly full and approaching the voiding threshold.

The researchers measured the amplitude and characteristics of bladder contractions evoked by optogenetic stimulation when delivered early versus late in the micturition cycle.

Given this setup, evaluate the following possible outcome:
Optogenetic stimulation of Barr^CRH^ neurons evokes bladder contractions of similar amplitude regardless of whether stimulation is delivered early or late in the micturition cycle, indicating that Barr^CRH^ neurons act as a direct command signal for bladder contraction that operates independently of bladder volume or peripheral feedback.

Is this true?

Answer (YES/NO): NO